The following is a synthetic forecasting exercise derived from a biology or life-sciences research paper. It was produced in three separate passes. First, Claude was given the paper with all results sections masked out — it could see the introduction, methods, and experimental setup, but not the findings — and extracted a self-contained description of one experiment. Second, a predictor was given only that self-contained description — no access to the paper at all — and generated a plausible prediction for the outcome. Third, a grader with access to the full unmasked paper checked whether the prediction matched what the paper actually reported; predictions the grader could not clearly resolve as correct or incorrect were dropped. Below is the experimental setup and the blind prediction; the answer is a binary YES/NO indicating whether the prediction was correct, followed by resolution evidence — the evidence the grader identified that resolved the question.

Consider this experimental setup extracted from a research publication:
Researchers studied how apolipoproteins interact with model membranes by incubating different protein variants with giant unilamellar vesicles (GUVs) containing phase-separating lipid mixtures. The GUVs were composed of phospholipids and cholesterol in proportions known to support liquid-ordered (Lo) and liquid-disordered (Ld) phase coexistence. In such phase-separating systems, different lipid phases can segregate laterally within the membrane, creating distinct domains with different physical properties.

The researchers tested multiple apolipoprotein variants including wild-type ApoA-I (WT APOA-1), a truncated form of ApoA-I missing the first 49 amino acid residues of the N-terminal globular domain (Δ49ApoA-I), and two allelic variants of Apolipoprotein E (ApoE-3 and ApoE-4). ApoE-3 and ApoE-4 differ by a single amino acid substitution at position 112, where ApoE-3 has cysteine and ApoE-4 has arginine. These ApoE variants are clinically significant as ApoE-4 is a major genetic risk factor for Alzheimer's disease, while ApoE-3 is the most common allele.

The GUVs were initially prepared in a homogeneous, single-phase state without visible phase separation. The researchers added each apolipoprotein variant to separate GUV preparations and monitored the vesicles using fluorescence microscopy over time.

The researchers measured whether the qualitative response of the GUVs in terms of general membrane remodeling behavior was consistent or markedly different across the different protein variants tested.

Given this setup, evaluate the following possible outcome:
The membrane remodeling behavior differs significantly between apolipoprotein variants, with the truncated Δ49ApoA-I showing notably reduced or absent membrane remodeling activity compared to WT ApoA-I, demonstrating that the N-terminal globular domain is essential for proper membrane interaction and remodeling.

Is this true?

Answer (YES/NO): NO